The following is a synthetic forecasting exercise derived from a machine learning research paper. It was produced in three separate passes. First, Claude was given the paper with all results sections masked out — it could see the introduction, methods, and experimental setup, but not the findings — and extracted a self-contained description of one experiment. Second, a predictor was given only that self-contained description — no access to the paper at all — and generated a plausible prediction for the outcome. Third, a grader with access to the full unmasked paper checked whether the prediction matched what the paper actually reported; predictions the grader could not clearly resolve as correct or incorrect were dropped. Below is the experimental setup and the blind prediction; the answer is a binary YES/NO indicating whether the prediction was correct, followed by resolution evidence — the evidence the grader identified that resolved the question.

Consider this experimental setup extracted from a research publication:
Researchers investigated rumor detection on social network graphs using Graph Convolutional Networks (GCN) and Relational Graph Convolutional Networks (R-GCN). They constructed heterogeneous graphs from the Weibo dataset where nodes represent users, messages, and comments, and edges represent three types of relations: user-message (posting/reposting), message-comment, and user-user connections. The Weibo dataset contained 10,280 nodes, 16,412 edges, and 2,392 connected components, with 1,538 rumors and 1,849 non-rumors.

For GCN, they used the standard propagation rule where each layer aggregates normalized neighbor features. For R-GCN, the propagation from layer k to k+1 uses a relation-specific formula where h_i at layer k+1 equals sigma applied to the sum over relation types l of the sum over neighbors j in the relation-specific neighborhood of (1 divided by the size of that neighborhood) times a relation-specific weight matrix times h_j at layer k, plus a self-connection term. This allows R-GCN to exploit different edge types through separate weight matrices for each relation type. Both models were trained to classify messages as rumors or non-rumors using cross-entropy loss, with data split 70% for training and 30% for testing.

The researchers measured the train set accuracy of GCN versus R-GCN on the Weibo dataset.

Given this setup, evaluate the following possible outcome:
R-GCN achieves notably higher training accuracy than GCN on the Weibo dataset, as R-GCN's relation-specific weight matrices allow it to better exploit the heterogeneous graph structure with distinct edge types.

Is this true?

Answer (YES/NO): YES